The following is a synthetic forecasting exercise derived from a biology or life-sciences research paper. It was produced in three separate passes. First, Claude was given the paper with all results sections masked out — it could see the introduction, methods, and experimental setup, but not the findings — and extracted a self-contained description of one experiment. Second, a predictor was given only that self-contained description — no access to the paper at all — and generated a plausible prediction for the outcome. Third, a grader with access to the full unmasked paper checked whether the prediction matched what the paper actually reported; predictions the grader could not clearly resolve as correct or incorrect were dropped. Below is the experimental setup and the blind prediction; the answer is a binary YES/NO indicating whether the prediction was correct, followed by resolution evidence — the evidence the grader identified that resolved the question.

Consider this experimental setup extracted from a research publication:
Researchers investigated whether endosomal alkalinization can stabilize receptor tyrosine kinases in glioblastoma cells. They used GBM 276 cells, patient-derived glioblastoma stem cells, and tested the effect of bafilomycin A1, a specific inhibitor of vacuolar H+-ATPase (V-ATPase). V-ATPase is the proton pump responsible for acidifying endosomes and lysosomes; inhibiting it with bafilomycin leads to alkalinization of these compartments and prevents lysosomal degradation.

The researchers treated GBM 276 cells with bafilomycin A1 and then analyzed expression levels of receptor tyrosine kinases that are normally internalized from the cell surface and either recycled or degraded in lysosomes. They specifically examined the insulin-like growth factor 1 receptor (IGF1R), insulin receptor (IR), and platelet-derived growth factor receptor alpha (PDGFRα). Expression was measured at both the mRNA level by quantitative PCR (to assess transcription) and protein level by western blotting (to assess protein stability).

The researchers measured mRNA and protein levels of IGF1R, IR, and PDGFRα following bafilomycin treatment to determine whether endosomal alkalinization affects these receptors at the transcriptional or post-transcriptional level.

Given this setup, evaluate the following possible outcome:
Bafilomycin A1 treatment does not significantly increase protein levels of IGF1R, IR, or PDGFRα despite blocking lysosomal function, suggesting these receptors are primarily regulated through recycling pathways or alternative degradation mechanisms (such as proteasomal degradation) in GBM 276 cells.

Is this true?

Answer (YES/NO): NO